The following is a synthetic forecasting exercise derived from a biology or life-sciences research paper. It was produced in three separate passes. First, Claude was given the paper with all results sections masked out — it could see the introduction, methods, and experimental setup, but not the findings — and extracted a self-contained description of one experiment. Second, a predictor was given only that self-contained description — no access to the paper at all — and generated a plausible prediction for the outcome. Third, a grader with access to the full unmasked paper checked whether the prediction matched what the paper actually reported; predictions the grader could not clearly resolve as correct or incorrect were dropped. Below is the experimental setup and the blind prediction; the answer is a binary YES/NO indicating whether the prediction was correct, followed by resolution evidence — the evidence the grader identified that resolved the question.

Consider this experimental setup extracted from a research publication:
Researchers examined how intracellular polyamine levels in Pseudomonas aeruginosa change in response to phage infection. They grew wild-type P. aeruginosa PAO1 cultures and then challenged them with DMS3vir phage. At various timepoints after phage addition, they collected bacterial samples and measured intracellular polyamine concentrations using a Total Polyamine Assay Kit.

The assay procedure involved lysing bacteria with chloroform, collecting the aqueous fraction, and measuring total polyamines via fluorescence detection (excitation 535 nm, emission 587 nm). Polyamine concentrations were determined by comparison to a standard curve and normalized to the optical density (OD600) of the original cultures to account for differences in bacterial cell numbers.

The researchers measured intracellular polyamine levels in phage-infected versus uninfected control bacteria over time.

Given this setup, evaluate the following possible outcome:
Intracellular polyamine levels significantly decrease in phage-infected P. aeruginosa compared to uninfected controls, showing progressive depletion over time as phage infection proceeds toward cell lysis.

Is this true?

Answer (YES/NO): NO